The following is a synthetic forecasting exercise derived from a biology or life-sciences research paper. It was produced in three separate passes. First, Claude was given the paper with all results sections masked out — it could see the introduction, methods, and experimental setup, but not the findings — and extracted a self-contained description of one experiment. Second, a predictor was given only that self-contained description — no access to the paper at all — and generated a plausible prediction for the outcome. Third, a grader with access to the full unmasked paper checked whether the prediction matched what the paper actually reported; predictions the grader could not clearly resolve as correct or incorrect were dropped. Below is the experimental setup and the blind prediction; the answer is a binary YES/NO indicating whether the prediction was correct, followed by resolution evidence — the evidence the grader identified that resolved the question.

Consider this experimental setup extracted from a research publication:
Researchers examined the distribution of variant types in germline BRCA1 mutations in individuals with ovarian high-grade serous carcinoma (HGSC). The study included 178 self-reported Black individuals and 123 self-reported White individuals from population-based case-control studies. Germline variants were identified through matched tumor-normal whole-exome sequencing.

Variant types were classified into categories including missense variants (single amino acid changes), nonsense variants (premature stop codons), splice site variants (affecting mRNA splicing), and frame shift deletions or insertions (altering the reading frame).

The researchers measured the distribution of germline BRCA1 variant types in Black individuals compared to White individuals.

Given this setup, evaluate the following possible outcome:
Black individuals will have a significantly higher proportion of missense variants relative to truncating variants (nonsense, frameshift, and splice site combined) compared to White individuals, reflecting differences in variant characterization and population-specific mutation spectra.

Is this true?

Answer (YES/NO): NO